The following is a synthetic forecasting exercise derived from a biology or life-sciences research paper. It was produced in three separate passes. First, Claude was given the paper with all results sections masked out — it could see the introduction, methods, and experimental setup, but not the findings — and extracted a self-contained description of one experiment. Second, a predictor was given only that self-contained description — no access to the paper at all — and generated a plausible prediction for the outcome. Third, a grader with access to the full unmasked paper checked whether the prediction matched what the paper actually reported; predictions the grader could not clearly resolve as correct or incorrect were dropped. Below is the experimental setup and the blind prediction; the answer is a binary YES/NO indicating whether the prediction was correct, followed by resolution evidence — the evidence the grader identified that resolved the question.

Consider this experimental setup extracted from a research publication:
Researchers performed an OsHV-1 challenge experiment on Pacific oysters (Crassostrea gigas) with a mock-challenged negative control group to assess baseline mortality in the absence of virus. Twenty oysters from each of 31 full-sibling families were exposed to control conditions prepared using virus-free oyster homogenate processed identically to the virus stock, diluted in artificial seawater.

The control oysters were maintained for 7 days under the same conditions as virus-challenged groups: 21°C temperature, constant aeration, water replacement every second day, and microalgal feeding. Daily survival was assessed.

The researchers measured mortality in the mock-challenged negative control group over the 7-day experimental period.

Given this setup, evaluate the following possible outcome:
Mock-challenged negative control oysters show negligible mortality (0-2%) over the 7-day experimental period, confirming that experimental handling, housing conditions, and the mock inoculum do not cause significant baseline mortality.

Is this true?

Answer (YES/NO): YES